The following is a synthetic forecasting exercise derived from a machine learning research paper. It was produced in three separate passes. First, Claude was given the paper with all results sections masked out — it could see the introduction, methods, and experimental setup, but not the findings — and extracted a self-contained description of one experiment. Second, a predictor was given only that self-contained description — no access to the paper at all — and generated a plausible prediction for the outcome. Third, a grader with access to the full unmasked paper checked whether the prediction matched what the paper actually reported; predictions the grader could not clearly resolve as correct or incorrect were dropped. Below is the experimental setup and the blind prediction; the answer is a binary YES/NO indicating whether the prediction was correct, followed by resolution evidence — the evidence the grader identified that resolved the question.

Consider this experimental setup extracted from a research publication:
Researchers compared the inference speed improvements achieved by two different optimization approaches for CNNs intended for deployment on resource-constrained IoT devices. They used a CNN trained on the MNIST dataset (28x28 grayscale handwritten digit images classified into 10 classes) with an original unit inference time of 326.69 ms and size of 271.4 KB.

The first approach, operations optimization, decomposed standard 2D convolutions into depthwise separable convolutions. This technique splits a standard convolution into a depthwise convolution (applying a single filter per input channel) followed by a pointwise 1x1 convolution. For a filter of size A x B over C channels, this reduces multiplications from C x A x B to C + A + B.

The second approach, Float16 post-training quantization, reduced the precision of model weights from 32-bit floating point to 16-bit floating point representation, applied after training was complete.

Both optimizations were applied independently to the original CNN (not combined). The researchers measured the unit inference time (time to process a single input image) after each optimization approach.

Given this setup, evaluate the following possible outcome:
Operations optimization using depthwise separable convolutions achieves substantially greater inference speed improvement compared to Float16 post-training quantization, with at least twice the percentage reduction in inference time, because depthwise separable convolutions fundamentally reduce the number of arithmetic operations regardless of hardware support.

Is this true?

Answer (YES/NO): NO